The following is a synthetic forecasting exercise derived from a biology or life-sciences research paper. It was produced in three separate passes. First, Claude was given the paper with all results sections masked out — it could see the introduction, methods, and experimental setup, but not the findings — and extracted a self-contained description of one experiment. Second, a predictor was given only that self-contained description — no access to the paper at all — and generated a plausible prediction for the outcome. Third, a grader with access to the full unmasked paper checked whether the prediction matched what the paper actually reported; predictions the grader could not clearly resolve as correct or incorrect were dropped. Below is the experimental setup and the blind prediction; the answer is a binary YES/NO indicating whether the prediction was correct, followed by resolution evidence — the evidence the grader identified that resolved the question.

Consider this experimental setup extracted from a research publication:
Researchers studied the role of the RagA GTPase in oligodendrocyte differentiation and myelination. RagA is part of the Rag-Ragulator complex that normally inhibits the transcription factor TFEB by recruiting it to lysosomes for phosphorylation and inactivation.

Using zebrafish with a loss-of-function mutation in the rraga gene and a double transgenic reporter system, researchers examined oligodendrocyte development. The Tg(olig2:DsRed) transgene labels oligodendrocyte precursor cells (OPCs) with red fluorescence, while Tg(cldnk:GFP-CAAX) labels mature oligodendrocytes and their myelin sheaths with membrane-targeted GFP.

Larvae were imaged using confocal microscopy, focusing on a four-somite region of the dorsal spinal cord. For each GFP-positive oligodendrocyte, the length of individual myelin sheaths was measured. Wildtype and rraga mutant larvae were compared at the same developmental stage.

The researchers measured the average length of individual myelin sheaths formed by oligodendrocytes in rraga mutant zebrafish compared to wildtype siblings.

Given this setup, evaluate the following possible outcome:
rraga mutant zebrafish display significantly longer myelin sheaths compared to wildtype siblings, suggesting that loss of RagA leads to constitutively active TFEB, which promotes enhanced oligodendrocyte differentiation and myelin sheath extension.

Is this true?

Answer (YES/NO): NO